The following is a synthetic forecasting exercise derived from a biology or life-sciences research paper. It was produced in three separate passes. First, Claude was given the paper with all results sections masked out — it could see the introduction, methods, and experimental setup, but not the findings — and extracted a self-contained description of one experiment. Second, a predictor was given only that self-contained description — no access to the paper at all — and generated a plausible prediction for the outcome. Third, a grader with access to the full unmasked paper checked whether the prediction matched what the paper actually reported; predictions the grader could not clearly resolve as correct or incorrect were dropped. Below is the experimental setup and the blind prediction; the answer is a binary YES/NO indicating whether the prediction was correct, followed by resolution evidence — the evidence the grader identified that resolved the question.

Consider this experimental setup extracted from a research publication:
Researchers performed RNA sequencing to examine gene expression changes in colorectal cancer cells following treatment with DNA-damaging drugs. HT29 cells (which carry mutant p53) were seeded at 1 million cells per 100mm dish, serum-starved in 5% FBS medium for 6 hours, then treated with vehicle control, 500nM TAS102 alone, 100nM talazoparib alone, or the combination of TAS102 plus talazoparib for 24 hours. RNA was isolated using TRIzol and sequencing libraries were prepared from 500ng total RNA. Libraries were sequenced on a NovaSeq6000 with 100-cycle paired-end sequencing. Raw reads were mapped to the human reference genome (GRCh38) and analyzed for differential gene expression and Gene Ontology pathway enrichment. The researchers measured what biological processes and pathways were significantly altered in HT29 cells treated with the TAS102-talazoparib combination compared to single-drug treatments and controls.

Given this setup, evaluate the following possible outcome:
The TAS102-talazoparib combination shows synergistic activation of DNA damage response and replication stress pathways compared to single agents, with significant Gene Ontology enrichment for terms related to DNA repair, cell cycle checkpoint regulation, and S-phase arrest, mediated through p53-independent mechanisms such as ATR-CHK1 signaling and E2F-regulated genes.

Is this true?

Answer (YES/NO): NO